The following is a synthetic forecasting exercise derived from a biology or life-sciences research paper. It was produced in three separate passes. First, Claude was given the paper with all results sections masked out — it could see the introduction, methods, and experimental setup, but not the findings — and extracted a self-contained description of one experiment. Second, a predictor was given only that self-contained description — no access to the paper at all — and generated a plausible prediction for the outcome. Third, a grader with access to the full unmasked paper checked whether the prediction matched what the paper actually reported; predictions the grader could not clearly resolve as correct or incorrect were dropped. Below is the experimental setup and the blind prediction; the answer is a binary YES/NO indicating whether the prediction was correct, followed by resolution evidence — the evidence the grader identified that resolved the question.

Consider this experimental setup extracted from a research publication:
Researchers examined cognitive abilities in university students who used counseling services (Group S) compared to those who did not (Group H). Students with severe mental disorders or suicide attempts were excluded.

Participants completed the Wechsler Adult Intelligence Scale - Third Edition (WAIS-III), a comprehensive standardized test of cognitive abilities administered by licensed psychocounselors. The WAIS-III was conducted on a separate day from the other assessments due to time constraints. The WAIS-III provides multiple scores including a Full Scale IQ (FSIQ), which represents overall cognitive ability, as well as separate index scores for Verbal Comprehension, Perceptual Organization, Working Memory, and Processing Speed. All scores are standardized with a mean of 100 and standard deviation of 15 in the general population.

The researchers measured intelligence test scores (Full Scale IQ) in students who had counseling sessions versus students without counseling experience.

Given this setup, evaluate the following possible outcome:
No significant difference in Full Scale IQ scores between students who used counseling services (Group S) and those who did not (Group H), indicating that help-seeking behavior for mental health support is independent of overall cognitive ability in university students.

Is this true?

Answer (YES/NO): YES